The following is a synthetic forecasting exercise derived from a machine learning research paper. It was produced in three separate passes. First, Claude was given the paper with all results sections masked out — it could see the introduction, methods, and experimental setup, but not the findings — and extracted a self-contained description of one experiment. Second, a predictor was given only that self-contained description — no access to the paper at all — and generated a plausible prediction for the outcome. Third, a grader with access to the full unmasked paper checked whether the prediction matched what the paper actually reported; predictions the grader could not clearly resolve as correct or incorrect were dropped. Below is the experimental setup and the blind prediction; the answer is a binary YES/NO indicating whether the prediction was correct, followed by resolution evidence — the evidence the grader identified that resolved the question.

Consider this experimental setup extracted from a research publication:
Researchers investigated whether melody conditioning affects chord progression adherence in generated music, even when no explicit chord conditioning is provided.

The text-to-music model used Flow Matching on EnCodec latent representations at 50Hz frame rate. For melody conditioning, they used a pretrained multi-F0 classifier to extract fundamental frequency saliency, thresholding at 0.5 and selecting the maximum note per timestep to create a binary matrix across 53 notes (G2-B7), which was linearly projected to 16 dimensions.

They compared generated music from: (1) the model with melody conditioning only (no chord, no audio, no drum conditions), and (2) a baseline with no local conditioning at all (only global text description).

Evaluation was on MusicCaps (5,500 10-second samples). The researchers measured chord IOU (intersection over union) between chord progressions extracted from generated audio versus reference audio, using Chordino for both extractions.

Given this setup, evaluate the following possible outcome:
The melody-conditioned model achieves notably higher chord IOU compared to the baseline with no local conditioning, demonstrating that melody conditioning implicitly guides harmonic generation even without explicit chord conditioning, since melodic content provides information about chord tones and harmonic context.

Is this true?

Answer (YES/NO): YES